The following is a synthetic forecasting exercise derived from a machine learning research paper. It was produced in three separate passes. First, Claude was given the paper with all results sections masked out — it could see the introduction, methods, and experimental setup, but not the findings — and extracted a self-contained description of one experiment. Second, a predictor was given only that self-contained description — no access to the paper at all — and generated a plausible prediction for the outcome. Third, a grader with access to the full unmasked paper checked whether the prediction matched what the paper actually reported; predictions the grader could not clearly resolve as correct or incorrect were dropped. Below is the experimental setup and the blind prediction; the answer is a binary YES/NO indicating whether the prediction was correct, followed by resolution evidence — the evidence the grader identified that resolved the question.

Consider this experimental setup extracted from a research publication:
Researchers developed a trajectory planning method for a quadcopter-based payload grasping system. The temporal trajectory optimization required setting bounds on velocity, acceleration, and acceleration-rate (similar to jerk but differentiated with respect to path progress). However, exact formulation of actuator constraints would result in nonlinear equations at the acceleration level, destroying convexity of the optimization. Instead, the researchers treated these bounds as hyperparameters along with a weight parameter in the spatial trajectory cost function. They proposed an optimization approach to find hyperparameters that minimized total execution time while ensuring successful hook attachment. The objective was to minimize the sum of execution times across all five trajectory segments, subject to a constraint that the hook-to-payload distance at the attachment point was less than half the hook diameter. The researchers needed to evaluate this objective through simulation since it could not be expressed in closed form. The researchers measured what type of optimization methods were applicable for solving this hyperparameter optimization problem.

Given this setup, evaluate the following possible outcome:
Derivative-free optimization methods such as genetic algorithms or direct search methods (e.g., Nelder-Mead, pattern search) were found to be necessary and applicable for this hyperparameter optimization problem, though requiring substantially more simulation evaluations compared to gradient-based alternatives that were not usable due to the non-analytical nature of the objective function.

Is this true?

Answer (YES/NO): NO